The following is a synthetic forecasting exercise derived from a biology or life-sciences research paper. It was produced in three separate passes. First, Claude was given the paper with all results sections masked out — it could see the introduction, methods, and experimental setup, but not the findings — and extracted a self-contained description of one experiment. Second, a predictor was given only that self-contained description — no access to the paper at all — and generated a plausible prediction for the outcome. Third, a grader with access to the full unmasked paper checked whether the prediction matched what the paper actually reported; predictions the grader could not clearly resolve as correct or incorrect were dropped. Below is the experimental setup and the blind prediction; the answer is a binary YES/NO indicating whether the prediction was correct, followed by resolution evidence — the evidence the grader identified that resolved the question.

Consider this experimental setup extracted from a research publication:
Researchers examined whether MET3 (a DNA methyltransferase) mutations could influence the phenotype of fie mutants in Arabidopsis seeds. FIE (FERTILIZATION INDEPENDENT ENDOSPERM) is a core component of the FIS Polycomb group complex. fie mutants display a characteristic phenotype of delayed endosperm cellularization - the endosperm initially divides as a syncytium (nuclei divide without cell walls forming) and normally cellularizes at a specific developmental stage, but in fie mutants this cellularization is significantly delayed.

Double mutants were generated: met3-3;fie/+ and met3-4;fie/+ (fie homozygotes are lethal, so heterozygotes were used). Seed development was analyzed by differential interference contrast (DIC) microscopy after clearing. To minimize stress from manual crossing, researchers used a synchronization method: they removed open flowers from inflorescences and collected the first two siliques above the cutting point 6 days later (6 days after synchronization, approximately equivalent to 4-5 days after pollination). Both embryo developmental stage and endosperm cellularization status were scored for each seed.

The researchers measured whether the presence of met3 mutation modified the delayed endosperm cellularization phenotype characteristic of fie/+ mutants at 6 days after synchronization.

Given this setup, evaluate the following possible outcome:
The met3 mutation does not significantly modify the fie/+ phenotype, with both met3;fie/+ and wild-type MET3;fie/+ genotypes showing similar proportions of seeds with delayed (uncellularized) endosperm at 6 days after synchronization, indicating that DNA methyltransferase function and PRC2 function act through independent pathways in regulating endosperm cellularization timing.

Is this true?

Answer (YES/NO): YES